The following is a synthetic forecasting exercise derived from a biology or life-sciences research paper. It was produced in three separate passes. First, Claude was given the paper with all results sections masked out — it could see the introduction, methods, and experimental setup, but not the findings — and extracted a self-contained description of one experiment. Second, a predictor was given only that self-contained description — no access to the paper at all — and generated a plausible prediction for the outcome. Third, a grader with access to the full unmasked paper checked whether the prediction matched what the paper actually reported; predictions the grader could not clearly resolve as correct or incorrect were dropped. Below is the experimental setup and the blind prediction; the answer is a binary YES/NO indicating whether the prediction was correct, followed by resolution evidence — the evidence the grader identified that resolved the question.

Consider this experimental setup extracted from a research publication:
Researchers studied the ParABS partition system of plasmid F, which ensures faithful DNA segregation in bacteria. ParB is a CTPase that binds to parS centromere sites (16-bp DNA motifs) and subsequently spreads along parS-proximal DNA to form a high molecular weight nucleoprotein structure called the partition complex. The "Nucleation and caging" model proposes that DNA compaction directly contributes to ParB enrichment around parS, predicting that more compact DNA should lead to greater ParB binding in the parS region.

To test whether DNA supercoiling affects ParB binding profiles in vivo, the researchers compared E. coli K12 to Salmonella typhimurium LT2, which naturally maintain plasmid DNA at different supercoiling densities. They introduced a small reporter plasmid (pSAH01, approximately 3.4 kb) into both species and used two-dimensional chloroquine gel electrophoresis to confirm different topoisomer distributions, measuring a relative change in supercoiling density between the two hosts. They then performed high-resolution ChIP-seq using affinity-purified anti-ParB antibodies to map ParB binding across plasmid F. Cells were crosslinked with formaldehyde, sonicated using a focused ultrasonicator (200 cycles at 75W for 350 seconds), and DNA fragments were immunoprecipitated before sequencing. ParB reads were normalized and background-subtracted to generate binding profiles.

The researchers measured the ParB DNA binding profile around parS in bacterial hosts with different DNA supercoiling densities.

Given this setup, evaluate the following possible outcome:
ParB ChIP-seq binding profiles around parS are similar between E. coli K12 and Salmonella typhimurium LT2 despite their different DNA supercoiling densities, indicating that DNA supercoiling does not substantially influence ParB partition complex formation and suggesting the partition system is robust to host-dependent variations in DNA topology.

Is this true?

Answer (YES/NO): YES